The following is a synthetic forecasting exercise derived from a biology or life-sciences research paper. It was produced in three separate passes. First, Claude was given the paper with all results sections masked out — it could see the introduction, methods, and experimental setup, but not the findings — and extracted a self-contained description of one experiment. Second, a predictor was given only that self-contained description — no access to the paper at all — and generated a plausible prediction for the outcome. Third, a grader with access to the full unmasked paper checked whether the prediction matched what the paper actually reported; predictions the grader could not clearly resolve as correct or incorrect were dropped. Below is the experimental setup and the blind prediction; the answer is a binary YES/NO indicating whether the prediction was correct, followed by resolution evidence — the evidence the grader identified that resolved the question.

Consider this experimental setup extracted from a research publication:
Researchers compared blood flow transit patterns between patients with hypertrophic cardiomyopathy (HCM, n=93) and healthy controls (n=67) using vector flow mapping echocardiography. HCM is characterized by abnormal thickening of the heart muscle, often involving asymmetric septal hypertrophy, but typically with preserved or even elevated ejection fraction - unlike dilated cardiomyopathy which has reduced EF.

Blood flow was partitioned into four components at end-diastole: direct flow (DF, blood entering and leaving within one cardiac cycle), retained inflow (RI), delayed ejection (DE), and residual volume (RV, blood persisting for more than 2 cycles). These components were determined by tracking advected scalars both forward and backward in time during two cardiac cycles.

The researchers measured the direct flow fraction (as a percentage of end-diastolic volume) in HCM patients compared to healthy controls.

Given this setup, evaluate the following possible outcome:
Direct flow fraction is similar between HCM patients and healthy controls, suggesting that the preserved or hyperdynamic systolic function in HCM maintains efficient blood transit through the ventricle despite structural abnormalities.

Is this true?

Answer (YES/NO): NO